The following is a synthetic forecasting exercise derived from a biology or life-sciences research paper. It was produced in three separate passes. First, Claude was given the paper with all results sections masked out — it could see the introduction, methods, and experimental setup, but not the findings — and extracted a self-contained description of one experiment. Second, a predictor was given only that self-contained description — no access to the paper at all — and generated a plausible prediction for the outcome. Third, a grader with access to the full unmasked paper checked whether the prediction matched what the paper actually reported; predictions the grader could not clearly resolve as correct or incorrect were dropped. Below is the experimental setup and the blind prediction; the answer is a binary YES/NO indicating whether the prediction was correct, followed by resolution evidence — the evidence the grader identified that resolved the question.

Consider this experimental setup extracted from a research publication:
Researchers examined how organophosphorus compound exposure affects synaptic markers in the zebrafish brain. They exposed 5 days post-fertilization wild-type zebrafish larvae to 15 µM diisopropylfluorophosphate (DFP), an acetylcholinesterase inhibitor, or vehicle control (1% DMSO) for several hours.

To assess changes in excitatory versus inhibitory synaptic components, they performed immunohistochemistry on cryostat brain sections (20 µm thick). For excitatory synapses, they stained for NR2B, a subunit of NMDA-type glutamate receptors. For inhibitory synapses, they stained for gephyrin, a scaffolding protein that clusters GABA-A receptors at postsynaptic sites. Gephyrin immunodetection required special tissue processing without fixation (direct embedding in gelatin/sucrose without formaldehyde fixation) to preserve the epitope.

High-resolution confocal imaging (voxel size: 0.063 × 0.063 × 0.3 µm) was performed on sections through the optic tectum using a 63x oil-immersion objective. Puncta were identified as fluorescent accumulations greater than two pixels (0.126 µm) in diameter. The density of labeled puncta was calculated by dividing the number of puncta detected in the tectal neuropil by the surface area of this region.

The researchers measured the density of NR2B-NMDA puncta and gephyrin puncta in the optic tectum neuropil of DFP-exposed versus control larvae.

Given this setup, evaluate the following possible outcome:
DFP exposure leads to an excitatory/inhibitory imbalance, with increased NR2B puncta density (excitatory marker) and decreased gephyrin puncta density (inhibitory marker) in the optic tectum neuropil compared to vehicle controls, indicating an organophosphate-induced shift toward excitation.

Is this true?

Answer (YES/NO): YES